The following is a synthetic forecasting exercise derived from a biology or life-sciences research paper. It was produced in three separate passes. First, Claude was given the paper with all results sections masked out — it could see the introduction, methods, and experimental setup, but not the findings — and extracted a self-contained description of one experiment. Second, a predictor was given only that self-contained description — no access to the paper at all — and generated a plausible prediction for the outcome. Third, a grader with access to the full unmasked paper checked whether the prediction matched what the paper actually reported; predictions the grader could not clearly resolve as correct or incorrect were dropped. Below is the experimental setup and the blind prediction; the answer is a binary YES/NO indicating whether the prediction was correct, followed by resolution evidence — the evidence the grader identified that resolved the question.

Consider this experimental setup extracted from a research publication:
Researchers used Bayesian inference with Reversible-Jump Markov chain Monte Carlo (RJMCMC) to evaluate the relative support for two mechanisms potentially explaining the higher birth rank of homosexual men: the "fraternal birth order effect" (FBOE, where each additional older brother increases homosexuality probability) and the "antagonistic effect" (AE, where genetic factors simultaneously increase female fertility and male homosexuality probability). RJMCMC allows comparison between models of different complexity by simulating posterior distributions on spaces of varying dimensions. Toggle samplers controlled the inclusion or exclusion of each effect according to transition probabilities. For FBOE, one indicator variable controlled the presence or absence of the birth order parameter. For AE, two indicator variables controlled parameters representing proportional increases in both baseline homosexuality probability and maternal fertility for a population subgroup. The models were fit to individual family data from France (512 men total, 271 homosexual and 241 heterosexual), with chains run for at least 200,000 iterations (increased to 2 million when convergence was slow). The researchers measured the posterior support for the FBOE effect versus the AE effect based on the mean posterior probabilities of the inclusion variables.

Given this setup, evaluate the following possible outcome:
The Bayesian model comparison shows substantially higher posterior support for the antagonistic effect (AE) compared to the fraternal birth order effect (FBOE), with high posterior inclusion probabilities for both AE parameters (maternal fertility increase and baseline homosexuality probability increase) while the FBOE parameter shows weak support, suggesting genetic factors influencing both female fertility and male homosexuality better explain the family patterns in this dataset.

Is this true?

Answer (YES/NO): NO